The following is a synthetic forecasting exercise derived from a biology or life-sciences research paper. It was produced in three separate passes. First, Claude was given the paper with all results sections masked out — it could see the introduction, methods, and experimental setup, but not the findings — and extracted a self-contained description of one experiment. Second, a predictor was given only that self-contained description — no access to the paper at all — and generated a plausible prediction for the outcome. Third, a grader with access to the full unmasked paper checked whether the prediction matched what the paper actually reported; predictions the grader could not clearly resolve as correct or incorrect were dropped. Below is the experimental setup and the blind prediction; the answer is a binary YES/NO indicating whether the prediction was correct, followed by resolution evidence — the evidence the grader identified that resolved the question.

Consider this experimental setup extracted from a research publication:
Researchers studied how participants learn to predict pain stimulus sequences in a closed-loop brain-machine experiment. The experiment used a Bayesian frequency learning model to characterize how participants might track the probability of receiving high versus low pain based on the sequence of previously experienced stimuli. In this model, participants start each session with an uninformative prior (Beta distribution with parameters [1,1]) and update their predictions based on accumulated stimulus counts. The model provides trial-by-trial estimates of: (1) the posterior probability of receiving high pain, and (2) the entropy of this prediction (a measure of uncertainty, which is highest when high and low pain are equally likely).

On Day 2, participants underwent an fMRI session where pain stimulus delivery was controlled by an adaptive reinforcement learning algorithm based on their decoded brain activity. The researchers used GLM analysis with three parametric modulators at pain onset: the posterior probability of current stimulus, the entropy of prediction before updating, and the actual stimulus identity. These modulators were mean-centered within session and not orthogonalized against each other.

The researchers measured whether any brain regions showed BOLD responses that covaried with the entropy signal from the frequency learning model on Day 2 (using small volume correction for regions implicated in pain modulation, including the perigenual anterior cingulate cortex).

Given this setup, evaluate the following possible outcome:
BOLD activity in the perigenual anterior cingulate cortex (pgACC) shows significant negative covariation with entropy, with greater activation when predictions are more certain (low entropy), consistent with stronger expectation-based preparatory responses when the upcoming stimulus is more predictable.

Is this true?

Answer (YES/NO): NO